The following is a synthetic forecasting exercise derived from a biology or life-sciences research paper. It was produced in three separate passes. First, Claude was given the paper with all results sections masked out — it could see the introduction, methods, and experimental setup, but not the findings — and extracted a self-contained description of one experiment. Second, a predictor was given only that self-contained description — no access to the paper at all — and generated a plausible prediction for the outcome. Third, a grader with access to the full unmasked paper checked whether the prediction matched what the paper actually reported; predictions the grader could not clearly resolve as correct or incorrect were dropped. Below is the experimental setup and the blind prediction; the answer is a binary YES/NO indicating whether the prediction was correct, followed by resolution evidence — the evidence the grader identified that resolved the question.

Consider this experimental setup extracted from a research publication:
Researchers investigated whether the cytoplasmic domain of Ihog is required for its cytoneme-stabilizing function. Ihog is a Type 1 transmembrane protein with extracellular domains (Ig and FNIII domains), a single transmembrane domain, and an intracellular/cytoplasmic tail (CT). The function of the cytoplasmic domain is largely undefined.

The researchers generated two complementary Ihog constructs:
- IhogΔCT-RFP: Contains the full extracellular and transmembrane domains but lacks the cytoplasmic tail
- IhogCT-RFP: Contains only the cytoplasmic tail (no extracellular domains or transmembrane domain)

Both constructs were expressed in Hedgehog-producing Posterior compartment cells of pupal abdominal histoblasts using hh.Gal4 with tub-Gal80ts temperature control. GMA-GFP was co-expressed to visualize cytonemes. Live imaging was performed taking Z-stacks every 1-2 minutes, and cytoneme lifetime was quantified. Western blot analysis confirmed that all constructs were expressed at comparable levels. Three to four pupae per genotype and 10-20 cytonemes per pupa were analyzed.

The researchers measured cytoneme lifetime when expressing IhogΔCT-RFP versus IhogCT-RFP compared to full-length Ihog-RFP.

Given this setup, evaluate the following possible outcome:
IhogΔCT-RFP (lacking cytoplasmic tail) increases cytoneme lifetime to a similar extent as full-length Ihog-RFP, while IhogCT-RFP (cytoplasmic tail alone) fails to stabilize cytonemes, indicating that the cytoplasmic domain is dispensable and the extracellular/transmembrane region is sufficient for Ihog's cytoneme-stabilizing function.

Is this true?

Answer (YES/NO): YES